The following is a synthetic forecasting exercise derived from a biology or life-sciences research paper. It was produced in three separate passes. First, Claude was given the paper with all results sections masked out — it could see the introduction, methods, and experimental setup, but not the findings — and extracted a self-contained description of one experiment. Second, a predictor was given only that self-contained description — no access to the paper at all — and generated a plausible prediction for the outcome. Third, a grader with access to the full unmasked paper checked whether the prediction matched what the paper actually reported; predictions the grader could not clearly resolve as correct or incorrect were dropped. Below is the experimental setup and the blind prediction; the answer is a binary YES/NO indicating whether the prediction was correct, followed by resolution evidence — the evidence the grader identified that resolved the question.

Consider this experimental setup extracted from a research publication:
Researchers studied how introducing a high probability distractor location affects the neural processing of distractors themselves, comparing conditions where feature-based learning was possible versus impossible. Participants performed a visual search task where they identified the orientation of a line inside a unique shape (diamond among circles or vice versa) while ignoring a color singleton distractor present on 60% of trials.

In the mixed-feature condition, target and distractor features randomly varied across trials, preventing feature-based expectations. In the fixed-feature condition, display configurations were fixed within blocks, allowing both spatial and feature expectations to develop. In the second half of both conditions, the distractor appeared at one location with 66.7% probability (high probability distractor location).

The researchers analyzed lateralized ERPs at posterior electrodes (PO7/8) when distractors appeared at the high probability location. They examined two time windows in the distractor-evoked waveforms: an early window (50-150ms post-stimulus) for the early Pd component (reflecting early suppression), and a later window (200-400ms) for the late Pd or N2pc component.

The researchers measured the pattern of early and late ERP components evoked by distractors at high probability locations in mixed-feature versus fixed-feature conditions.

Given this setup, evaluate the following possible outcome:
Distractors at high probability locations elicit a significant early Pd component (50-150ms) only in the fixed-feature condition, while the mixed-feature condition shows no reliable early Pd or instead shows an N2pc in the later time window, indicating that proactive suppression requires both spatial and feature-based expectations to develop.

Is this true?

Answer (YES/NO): NO